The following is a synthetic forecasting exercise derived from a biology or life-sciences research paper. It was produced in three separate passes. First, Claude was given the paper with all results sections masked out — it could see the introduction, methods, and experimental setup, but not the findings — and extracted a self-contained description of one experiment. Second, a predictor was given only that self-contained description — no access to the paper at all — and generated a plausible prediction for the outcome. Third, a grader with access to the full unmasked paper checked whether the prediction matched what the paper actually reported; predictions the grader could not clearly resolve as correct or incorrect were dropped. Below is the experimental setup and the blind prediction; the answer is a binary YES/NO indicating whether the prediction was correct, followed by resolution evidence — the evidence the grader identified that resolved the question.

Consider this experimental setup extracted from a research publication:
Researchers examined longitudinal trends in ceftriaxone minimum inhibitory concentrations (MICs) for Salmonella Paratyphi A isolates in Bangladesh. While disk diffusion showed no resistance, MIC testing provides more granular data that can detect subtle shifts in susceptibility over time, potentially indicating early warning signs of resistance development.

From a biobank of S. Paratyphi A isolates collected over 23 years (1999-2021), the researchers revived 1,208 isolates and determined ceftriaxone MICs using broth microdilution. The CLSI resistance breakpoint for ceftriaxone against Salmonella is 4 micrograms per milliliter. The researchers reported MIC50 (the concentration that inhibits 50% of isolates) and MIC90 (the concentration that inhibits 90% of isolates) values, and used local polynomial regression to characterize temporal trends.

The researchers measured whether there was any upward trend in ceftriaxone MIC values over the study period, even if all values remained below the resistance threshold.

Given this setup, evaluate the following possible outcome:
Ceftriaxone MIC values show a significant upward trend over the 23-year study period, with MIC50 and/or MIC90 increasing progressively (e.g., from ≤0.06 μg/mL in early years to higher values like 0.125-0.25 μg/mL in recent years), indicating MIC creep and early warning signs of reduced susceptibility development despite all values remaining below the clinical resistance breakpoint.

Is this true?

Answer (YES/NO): NO